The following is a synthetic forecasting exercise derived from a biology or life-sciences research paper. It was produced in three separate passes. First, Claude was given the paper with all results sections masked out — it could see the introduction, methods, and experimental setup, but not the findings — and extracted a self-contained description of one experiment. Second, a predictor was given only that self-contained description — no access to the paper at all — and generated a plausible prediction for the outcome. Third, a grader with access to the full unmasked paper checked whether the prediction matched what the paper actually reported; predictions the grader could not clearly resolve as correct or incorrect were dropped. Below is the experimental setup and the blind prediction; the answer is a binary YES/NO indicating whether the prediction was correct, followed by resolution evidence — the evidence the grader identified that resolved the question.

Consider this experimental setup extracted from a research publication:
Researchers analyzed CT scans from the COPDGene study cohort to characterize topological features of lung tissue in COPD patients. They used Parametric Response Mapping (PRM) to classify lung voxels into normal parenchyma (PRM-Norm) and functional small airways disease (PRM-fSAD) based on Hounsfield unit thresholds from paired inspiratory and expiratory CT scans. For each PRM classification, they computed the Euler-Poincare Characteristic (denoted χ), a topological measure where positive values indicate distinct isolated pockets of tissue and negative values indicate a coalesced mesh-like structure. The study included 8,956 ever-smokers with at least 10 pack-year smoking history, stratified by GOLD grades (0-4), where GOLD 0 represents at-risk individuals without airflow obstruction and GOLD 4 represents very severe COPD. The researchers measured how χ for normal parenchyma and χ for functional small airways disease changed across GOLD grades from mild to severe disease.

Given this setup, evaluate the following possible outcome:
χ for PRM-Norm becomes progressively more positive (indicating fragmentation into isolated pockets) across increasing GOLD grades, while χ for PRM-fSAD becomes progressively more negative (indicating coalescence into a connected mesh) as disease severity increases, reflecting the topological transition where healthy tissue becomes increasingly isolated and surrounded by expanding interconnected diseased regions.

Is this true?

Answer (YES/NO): YES